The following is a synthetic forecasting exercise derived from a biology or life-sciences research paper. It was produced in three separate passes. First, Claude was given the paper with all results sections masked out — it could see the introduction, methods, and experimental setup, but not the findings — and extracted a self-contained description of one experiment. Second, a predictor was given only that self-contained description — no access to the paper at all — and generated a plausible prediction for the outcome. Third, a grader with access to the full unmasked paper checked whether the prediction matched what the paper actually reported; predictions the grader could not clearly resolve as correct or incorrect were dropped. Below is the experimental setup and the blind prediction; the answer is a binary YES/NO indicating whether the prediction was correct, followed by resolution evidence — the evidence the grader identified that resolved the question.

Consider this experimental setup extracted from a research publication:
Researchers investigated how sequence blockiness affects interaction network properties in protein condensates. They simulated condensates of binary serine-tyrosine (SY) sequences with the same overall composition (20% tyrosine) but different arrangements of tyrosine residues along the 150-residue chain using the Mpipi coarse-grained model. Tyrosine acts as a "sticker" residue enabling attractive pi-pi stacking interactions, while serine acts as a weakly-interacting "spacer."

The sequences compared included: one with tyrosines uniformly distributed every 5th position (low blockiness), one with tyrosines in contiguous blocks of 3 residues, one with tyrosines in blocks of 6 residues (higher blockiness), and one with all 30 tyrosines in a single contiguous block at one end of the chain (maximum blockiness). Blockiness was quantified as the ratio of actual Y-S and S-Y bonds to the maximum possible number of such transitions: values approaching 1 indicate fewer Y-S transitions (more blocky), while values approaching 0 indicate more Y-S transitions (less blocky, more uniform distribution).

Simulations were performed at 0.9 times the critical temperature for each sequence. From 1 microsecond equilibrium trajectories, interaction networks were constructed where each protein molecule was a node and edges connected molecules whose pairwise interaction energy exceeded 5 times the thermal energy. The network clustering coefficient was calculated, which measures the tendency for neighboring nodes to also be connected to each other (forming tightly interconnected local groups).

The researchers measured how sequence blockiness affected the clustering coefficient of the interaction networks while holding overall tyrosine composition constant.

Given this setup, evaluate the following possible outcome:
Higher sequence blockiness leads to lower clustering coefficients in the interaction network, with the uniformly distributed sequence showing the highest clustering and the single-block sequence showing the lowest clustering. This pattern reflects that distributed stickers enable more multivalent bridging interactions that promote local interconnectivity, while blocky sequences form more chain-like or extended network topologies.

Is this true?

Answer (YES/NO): NO